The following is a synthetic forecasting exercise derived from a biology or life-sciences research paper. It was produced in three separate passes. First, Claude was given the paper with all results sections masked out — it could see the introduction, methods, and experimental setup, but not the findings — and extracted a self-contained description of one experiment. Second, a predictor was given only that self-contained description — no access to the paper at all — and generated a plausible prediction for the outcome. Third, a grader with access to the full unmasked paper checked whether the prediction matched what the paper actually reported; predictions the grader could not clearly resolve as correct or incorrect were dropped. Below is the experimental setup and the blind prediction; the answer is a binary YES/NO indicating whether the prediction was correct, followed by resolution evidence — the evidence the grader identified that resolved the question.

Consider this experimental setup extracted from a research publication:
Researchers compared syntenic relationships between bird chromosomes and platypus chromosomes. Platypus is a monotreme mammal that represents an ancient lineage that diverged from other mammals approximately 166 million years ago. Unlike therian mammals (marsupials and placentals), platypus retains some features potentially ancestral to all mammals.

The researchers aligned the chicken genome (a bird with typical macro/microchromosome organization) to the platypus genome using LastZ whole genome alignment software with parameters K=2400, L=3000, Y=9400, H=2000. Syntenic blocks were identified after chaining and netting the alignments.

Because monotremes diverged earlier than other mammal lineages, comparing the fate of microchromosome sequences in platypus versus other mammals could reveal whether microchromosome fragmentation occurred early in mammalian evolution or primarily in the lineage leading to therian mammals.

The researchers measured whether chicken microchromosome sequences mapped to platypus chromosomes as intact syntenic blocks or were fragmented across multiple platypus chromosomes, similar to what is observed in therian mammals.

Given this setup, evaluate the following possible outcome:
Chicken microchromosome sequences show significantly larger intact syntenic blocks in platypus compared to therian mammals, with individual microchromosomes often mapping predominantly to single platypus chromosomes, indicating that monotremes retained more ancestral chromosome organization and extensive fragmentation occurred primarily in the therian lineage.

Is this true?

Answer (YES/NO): NO